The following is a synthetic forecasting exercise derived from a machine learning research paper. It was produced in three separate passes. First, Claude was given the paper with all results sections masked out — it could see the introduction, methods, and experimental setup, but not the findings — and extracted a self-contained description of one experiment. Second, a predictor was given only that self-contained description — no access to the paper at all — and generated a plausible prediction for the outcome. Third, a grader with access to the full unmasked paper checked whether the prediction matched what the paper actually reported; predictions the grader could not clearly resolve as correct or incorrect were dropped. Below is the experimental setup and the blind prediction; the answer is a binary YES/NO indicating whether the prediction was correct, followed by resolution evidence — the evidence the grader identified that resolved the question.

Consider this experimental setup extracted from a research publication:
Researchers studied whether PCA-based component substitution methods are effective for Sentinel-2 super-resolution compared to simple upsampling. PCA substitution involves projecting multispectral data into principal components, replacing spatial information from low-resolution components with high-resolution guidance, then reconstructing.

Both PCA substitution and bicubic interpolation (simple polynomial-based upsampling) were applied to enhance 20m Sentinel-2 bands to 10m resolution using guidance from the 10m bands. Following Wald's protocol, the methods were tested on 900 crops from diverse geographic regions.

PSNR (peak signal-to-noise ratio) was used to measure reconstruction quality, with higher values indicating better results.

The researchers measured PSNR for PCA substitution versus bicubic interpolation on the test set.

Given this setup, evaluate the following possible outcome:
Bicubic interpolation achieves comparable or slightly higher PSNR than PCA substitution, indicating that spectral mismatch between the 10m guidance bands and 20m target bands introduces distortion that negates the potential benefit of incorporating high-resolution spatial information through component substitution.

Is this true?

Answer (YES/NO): NO